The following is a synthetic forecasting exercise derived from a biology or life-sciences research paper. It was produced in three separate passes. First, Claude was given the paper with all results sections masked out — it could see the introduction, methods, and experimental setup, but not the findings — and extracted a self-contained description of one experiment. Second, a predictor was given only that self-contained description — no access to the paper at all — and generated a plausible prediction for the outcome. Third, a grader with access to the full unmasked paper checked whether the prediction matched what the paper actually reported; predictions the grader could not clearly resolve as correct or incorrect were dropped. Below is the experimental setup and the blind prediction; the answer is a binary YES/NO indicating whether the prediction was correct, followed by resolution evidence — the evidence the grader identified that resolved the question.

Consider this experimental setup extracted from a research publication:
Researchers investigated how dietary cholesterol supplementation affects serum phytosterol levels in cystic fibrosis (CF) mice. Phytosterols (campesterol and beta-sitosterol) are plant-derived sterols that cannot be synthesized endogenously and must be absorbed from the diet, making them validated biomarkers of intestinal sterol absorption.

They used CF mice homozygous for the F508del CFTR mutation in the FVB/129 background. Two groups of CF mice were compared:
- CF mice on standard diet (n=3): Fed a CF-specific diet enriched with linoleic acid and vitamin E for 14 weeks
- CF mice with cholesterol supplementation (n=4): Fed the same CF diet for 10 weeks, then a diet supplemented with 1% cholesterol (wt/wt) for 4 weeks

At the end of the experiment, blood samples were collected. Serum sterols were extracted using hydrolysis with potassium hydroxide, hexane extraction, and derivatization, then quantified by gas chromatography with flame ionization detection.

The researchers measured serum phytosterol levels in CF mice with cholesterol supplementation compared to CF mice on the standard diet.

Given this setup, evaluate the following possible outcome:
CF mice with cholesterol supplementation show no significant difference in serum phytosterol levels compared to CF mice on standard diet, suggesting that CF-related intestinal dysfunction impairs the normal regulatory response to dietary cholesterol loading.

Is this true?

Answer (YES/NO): NO